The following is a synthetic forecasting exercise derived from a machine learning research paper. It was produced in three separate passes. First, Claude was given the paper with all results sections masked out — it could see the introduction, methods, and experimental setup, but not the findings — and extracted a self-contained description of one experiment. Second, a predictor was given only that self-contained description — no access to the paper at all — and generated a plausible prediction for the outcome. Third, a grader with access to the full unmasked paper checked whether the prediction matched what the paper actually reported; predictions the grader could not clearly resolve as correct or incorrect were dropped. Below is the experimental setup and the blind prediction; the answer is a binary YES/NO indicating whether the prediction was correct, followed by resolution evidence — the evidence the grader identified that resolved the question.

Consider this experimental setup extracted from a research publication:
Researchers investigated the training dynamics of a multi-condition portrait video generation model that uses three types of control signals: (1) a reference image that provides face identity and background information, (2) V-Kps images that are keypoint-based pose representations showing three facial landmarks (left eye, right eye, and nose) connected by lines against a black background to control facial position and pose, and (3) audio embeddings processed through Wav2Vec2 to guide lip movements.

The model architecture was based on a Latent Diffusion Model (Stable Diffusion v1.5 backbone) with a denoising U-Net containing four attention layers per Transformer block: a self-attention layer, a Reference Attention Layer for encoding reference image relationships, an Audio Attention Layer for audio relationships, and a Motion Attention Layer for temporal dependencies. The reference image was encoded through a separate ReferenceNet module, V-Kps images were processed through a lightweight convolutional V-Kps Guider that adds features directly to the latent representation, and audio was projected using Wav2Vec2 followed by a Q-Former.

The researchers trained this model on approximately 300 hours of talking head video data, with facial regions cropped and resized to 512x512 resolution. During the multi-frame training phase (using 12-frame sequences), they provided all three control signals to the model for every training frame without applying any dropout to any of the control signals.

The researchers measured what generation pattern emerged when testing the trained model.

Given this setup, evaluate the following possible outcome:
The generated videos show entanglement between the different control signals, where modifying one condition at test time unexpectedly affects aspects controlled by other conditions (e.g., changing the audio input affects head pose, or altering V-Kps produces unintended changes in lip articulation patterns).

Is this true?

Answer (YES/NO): NO